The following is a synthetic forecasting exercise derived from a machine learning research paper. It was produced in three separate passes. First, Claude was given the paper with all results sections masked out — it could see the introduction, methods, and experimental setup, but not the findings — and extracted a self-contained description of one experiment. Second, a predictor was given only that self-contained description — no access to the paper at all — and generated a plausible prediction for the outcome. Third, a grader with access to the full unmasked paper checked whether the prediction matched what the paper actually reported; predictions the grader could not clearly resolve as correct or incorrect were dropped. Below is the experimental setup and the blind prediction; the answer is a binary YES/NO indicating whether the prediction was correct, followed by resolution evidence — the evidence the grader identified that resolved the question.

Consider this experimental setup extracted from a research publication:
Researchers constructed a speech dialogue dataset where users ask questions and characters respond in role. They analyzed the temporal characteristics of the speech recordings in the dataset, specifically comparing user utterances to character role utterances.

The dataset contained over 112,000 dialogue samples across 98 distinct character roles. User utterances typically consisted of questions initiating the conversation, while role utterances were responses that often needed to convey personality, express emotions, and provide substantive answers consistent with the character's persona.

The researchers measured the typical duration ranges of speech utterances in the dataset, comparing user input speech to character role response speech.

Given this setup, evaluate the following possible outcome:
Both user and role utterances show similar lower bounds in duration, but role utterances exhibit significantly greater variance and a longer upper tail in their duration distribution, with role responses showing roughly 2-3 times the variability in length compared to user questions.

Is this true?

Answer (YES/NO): NO